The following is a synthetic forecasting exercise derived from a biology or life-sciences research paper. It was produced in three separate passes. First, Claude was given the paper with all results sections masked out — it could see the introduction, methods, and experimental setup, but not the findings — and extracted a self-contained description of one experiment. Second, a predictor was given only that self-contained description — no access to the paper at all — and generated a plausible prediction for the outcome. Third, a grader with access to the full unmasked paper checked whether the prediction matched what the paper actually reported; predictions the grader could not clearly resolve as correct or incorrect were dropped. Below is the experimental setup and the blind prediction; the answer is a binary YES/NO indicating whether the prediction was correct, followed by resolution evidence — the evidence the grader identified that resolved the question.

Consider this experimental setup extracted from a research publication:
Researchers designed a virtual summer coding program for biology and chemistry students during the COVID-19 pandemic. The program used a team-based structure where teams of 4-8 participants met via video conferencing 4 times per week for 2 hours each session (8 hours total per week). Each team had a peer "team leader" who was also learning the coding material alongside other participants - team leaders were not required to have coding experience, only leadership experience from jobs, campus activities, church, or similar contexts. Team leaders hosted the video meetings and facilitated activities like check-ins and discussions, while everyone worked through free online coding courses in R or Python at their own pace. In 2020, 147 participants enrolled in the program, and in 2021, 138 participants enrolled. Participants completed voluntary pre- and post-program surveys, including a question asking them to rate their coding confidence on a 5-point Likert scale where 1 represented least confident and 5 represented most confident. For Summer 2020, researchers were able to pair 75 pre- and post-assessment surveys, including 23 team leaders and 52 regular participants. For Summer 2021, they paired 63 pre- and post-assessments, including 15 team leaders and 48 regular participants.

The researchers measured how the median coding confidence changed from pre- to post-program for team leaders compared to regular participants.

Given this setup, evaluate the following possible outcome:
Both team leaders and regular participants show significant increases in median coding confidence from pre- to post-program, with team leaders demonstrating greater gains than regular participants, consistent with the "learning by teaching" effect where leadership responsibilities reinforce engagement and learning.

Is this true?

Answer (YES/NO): NO